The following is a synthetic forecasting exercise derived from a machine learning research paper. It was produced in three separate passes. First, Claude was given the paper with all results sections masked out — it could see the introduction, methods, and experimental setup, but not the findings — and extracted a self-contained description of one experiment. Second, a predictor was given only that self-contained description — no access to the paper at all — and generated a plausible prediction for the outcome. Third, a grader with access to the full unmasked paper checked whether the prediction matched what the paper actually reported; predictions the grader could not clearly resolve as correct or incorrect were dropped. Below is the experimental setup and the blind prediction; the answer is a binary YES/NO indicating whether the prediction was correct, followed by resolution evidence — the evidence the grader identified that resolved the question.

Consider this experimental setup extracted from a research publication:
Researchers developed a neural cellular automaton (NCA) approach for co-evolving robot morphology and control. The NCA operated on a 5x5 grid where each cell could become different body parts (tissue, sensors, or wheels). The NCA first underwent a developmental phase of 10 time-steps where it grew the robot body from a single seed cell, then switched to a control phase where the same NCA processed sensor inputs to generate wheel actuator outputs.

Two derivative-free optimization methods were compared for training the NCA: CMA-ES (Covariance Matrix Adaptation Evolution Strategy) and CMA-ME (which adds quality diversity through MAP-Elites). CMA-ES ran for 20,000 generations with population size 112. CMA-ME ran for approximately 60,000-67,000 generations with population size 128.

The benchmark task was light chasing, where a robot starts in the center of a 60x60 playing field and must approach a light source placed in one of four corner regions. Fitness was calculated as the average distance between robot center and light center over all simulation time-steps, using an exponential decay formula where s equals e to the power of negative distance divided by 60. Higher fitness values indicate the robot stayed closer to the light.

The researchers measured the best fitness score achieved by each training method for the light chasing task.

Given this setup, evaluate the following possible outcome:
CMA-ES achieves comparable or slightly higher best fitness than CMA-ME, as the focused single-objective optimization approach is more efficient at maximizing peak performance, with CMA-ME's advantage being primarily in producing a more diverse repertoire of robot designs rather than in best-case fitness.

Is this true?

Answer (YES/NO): NO